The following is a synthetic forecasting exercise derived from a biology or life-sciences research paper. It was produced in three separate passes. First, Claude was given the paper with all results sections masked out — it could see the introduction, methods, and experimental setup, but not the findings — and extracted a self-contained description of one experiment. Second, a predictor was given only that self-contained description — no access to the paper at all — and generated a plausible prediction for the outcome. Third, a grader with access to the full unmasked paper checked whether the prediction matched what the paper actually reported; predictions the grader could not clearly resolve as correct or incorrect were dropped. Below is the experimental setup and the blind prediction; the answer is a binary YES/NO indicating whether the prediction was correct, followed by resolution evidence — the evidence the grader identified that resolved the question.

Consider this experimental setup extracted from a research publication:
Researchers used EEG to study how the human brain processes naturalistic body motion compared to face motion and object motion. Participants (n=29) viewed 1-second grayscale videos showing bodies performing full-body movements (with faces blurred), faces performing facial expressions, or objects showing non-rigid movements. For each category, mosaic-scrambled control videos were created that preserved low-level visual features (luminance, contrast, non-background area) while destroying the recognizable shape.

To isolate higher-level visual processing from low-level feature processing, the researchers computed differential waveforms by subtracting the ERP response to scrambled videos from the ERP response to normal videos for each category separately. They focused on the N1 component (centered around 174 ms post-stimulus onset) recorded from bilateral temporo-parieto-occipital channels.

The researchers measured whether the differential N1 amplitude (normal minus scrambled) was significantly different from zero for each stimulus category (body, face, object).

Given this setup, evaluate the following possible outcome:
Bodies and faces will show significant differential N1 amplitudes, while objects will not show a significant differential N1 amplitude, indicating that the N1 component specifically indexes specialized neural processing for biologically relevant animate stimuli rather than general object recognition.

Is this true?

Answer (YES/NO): NO